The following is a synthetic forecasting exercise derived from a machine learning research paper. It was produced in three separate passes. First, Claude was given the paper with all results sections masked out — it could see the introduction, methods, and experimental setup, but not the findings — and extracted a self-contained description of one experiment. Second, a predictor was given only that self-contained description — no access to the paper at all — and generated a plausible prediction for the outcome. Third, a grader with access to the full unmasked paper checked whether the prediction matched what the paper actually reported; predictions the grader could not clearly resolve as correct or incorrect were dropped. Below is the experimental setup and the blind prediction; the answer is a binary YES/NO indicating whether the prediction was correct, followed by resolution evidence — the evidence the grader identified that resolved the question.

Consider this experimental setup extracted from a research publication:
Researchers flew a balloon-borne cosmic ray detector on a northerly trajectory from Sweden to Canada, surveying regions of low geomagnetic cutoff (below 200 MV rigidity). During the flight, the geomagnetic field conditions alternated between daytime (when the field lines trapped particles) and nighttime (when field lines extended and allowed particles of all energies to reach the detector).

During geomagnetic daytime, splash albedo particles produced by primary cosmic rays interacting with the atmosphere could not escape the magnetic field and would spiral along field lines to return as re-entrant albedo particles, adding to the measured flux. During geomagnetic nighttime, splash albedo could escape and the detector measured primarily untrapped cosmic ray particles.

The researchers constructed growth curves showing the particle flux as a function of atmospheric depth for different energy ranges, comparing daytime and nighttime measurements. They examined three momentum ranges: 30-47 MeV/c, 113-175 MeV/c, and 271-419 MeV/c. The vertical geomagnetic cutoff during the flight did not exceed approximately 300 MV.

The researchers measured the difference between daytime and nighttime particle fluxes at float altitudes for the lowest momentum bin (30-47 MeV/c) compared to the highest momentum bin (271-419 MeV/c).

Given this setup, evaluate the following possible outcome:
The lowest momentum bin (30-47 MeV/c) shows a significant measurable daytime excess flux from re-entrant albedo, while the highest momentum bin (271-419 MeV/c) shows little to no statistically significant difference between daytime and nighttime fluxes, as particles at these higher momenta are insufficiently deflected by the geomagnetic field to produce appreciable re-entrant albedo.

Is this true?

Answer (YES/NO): YES